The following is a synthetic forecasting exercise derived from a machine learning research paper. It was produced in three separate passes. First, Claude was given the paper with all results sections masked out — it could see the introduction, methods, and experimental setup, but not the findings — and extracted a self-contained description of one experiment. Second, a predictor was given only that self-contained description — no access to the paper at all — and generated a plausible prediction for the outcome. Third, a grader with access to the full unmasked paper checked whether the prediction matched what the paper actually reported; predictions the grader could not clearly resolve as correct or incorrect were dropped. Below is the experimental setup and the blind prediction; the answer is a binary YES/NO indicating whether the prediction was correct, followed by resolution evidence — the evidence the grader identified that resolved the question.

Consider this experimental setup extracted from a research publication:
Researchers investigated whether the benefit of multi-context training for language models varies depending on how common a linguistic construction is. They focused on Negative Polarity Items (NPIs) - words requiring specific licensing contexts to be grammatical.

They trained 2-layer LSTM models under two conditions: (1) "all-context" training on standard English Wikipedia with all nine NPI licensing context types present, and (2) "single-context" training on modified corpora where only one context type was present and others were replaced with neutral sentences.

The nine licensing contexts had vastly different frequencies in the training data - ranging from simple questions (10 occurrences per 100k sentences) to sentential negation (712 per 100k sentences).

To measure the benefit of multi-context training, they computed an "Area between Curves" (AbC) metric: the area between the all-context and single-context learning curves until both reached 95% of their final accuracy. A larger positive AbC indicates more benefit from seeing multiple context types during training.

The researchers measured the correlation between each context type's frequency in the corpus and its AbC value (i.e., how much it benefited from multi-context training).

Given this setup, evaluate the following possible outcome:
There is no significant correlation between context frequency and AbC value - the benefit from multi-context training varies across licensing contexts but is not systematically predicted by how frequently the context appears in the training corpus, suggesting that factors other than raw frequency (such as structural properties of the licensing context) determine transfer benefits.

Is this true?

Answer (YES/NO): NO